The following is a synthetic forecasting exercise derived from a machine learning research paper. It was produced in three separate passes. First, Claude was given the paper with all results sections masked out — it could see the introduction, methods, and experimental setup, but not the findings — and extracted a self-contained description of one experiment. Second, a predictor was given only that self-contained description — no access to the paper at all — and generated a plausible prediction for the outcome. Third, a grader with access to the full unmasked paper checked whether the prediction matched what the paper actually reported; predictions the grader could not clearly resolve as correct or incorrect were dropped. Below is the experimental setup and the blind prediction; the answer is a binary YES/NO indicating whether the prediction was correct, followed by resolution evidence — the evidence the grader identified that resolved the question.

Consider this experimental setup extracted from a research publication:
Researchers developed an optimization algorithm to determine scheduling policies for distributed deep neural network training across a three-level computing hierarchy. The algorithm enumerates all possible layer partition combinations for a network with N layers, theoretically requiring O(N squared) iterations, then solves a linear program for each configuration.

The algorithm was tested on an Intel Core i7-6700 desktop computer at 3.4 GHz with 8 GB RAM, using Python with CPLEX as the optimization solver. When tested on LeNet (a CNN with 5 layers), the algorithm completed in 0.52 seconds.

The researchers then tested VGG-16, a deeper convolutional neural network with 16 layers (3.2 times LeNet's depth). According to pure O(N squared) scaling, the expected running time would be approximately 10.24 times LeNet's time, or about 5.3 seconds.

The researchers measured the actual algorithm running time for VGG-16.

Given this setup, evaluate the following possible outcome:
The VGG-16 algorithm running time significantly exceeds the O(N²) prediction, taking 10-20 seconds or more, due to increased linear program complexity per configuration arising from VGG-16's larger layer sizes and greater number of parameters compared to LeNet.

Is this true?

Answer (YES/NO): NO